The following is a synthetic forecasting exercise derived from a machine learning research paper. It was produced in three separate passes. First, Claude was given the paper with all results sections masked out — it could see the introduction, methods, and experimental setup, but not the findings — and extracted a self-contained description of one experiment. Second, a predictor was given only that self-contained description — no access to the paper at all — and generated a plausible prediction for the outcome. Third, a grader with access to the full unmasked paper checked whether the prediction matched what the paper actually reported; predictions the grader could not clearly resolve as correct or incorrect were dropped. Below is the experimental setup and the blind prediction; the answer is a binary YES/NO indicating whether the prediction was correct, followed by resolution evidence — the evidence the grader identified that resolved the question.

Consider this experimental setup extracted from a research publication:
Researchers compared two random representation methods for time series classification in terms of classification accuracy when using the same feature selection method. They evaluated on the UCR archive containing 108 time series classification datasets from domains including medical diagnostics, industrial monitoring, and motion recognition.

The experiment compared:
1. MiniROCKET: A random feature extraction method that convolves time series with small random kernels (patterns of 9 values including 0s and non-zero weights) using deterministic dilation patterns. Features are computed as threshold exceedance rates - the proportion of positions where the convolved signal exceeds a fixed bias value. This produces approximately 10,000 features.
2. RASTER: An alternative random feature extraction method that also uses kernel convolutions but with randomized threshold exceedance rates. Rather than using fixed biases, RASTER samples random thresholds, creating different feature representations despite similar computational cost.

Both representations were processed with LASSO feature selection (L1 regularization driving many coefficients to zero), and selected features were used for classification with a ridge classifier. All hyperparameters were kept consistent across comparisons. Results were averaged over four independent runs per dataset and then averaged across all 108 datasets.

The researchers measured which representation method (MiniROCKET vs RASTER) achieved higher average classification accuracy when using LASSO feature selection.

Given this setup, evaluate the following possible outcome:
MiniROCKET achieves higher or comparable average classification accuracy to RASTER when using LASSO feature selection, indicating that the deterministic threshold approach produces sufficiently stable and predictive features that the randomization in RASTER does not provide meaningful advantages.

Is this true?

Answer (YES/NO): YES